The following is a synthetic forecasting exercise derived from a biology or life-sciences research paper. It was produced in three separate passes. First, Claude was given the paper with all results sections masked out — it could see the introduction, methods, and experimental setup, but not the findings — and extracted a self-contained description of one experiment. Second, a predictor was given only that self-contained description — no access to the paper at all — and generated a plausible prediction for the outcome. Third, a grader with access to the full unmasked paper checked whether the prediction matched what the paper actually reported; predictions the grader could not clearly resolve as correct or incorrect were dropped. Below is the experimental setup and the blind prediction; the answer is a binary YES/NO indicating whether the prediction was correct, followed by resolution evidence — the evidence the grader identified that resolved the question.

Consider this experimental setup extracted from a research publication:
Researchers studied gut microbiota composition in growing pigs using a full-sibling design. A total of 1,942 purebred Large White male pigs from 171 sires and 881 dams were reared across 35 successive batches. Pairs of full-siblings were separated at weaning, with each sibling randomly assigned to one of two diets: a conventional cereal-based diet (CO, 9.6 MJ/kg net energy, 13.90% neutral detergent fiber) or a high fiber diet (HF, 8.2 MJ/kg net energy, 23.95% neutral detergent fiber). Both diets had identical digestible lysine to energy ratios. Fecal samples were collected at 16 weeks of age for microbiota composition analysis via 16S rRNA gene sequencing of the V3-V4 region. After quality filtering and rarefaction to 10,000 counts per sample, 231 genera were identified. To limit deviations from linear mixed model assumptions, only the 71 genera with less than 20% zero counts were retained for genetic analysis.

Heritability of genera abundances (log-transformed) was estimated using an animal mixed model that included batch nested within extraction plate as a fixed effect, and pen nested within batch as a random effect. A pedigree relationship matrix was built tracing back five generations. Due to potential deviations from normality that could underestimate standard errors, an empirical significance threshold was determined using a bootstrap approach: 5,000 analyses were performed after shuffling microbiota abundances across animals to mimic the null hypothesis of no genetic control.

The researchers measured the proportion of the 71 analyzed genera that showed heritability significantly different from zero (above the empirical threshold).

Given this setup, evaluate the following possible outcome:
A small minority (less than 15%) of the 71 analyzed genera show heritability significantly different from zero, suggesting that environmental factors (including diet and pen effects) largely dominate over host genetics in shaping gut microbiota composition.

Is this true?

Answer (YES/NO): NO